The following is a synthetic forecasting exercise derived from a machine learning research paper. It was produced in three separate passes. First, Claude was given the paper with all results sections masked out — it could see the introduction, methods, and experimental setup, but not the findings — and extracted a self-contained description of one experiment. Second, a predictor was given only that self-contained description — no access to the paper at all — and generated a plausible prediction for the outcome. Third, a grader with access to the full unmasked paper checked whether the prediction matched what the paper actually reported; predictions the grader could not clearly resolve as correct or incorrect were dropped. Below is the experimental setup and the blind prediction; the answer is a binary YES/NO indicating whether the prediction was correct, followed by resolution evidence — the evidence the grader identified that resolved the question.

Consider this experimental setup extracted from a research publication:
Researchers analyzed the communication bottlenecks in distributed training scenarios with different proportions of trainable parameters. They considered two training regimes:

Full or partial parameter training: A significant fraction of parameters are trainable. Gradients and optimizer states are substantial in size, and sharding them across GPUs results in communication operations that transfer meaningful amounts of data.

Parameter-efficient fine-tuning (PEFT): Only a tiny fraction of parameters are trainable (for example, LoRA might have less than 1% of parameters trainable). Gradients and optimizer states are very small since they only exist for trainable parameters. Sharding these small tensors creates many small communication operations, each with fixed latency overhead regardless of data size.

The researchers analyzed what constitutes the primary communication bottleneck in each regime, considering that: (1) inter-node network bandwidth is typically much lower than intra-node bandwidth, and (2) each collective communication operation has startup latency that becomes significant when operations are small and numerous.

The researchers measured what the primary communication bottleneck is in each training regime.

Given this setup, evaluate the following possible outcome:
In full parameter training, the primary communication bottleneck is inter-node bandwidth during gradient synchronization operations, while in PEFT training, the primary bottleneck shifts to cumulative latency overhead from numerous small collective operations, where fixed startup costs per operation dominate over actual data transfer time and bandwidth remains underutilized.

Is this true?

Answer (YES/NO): YES